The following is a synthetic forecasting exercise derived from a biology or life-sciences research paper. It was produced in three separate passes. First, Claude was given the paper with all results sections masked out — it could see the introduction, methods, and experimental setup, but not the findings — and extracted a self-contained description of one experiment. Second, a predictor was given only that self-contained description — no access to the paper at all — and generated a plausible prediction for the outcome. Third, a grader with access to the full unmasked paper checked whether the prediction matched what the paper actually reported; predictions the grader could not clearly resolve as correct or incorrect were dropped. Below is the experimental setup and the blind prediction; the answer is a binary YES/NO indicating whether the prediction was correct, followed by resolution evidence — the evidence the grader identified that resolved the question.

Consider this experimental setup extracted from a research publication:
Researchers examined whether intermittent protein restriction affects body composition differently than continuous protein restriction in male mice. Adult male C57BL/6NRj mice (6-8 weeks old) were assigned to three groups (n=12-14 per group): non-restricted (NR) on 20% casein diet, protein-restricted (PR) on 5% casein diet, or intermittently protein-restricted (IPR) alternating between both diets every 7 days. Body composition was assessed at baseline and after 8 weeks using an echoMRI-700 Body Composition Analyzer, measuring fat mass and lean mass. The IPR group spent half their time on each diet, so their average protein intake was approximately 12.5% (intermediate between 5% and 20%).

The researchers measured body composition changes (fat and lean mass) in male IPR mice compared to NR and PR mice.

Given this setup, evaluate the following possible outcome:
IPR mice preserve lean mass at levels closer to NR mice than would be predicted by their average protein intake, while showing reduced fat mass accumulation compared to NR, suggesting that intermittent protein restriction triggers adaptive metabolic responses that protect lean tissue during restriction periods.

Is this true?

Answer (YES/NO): NO